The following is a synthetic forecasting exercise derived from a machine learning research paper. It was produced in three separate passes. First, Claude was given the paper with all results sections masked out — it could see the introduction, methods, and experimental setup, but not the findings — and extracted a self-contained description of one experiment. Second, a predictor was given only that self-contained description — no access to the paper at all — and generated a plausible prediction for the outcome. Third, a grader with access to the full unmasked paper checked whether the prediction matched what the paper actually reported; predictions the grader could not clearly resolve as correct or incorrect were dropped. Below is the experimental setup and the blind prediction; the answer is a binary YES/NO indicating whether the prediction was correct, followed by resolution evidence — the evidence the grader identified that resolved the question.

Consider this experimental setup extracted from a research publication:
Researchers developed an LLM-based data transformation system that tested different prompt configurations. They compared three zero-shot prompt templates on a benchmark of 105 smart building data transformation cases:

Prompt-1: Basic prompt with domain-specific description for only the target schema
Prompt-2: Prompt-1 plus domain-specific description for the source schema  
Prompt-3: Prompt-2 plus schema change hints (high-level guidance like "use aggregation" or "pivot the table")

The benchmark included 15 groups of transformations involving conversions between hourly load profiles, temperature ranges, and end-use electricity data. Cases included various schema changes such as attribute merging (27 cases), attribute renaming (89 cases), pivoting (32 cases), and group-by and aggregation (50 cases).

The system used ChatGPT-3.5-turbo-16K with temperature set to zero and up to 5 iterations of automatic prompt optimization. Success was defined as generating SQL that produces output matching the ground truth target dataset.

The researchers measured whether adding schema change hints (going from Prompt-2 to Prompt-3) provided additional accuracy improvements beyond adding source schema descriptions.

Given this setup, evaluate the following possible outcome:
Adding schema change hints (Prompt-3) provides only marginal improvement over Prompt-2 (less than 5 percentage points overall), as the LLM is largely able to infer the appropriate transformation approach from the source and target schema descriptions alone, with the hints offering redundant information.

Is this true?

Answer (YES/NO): NO